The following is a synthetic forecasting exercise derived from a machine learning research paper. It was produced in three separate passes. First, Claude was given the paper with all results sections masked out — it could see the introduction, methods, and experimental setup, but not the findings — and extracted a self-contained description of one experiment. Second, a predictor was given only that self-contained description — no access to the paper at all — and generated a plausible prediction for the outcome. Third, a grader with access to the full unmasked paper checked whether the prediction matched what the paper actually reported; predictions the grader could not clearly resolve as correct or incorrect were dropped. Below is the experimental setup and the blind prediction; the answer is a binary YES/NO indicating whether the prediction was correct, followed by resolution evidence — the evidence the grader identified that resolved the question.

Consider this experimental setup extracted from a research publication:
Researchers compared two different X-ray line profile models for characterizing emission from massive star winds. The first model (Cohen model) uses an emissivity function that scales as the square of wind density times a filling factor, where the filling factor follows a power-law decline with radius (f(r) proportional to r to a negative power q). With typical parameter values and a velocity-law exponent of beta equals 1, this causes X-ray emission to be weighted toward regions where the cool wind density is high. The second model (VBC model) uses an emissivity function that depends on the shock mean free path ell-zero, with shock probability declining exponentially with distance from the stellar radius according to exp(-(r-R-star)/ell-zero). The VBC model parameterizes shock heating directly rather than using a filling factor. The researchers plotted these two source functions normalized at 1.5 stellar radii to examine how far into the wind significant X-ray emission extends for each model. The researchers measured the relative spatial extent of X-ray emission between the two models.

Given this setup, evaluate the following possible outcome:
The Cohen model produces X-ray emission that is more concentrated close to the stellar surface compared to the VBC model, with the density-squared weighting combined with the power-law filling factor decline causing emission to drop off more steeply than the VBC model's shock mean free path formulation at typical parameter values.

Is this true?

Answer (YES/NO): YES